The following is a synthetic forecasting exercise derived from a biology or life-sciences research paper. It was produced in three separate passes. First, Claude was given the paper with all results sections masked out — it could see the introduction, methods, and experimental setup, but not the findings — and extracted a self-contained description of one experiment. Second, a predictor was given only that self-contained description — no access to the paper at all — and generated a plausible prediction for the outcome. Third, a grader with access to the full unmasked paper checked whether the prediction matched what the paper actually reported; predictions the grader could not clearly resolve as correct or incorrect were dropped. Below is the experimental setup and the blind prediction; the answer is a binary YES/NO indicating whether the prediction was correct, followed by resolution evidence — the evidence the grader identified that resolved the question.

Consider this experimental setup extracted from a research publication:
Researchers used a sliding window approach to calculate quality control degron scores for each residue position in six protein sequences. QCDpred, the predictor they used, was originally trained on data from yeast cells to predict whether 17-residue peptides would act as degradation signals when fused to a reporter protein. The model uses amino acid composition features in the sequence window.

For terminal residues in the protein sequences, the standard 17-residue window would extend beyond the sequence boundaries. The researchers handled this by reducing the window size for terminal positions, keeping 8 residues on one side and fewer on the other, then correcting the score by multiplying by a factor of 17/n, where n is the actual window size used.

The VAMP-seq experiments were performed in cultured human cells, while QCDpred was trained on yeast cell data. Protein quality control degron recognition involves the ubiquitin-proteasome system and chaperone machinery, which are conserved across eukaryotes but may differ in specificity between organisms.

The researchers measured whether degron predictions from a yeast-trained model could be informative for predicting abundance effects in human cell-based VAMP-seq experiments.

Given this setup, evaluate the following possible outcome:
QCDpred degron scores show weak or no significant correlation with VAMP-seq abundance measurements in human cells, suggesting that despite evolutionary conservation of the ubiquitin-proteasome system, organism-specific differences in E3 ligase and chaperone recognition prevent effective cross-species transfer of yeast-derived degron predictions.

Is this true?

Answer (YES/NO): NO